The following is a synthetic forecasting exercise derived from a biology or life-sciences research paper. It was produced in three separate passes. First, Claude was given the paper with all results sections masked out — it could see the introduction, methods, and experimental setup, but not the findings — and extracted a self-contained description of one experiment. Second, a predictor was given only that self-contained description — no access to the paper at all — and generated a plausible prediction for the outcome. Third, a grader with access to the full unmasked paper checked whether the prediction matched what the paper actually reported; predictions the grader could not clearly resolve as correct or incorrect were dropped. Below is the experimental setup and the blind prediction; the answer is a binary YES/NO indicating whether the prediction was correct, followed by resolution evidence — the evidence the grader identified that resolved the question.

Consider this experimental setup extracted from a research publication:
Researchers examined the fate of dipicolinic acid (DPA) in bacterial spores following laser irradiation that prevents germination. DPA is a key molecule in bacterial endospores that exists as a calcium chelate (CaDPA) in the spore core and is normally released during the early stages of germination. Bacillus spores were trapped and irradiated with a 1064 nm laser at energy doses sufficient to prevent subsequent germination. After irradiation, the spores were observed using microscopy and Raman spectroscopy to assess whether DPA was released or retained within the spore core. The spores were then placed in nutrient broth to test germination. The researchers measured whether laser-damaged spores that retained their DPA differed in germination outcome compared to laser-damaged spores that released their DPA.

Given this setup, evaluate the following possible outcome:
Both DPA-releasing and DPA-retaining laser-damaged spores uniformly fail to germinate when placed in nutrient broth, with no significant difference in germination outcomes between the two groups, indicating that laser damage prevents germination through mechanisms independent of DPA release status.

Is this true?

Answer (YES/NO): NO